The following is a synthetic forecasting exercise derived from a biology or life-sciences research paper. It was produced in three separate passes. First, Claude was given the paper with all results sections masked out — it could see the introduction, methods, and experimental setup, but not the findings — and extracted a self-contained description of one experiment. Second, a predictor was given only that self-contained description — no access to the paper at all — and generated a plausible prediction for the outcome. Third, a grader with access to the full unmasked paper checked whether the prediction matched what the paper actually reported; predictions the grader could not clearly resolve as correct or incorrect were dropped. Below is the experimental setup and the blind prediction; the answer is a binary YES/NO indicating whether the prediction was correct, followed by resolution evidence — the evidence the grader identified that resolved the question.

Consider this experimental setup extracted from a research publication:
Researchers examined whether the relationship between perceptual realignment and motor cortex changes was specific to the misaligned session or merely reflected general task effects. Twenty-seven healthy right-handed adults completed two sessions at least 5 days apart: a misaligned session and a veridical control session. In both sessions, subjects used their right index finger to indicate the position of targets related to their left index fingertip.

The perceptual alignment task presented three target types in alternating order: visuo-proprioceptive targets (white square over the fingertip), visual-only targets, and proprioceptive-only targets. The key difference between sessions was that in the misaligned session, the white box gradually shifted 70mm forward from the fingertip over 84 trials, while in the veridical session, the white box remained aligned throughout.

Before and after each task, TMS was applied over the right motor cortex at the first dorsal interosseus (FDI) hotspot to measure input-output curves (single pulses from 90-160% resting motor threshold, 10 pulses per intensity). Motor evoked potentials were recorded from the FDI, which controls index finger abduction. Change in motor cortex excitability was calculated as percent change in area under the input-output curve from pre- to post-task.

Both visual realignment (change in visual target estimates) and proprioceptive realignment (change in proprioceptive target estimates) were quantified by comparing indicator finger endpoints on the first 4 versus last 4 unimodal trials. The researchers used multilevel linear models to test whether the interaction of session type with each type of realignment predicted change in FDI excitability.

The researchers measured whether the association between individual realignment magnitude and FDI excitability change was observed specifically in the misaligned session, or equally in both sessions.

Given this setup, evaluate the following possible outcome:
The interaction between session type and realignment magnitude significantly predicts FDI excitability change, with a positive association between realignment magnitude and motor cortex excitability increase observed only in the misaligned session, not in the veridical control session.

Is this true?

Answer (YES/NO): NO